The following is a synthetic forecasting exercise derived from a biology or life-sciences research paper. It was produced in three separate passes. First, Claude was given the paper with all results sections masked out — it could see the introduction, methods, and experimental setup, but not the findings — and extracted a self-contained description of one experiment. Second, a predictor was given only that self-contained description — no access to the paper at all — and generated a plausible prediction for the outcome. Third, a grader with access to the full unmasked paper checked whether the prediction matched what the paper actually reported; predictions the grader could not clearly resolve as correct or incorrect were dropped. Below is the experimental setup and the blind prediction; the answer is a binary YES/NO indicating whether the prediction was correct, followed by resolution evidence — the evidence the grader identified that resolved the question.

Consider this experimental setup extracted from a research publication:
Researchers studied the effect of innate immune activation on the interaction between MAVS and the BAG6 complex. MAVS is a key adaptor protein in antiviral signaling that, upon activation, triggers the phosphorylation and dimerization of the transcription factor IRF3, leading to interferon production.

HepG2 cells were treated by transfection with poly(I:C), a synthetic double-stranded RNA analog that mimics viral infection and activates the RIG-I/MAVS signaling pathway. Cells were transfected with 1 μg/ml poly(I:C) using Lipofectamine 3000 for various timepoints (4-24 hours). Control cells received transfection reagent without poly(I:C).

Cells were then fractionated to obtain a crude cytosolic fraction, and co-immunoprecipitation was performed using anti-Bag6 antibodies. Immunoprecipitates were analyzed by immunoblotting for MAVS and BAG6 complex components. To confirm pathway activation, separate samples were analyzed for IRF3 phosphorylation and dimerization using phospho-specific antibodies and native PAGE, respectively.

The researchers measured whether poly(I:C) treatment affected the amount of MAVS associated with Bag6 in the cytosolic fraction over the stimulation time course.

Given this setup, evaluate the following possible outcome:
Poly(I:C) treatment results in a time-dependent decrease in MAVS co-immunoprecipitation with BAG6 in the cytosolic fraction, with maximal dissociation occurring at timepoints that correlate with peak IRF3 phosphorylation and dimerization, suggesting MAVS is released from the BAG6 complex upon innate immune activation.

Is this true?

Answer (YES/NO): NO